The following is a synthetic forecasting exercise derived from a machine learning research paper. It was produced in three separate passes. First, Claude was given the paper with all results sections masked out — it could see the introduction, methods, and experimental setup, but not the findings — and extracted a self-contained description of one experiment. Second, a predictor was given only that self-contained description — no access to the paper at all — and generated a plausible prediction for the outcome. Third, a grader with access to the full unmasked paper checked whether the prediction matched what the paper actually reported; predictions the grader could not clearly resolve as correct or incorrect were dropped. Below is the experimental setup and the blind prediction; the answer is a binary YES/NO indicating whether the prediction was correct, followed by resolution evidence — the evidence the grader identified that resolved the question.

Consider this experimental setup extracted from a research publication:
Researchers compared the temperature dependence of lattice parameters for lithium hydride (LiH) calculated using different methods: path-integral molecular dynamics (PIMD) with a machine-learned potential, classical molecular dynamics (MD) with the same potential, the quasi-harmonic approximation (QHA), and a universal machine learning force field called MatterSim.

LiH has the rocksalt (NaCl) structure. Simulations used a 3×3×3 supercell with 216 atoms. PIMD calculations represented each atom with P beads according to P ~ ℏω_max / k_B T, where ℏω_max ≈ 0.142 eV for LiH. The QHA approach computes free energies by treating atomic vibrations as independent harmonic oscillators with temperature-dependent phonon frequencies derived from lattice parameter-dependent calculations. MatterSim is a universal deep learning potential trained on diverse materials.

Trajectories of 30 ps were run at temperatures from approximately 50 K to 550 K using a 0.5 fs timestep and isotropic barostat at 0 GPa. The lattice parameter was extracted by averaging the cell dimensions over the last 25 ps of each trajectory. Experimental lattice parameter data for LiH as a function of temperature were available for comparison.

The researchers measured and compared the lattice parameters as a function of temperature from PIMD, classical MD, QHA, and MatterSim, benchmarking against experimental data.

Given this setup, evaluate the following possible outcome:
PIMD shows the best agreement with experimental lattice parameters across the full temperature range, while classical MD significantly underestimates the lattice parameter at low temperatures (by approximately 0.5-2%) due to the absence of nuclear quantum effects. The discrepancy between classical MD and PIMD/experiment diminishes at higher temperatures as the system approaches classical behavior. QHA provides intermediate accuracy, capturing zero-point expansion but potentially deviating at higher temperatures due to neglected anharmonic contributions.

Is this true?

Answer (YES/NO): YES